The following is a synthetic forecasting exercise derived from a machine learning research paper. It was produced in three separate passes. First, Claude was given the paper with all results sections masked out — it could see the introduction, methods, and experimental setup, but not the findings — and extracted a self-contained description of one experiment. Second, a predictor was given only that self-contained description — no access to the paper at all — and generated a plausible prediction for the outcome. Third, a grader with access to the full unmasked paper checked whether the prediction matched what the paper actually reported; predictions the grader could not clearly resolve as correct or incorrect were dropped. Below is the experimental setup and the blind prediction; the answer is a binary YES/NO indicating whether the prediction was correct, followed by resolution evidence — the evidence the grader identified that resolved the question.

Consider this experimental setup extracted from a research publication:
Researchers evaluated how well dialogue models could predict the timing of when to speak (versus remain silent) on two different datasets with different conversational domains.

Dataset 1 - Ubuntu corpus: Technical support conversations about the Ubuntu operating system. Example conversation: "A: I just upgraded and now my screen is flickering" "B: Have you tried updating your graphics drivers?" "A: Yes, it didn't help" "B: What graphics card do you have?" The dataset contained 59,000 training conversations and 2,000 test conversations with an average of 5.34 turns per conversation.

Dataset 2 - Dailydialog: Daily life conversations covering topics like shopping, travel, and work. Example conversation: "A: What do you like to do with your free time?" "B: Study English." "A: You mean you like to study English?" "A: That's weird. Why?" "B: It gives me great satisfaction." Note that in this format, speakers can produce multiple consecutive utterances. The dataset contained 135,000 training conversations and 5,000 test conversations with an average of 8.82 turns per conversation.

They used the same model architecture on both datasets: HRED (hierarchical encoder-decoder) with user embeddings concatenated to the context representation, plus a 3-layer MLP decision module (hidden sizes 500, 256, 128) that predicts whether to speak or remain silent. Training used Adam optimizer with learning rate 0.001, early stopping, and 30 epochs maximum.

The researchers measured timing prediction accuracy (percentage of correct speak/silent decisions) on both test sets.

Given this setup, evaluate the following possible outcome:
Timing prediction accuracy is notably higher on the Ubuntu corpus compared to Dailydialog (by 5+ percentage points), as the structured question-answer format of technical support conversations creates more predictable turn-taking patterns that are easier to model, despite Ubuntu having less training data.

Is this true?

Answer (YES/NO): NO